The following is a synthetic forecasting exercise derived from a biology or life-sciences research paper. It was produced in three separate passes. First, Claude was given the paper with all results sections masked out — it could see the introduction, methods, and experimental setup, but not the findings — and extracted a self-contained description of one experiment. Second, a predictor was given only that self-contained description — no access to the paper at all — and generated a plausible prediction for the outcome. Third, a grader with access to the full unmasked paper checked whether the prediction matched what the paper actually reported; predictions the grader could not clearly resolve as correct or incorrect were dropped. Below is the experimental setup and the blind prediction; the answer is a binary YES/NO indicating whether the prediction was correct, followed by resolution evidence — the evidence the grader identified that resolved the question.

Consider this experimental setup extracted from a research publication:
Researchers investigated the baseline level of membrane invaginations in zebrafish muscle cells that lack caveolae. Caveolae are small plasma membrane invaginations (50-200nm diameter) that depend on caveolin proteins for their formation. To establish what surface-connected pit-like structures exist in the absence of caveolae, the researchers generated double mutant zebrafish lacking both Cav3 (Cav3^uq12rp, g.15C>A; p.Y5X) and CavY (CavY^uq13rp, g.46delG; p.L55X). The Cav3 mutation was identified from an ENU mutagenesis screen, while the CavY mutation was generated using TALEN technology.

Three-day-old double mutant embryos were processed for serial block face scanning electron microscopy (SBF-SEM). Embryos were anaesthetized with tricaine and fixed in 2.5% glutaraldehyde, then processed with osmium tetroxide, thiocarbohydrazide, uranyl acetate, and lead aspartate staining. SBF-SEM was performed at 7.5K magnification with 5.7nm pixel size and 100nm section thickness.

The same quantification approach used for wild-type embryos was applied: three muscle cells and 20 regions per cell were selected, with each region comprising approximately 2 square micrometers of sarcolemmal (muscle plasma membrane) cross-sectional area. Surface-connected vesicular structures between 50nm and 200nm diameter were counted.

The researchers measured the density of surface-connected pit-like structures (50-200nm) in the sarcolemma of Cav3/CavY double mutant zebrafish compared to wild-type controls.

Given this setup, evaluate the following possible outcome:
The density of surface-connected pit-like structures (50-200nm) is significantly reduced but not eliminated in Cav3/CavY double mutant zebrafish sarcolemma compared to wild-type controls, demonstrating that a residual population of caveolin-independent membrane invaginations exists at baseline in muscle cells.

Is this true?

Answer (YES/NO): YES